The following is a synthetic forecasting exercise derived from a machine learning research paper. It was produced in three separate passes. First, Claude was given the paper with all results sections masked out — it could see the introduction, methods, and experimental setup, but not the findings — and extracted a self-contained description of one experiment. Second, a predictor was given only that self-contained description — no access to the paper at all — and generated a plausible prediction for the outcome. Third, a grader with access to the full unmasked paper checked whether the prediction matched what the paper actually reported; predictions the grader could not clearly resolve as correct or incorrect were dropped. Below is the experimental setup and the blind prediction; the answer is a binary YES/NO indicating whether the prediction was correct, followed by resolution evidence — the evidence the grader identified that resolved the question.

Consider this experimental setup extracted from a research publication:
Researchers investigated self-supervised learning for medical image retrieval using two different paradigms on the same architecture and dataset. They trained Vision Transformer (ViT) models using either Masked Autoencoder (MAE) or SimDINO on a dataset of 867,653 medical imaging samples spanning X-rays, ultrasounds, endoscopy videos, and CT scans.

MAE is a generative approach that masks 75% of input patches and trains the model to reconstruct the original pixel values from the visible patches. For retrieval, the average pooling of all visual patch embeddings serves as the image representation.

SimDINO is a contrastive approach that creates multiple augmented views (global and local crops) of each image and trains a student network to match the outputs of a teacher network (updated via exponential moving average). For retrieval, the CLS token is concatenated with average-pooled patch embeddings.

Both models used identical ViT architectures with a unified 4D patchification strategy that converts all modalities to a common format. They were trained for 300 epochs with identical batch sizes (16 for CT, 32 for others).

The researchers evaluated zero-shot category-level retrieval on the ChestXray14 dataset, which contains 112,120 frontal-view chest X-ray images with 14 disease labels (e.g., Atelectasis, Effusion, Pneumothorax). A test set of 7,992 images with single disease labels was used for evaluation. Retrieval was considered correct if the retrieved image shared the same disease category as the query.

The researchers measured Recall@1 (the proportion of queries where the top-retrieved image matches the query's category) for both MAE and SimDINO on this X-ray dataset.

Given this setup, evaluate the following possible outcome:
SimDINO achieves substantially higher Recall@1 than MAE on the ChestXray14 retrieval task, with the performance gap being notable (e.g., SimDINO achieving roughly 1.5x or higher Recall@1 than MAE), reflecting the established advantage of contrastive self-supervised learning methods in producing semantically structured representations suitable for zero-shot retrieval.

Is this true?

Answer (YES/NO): NO